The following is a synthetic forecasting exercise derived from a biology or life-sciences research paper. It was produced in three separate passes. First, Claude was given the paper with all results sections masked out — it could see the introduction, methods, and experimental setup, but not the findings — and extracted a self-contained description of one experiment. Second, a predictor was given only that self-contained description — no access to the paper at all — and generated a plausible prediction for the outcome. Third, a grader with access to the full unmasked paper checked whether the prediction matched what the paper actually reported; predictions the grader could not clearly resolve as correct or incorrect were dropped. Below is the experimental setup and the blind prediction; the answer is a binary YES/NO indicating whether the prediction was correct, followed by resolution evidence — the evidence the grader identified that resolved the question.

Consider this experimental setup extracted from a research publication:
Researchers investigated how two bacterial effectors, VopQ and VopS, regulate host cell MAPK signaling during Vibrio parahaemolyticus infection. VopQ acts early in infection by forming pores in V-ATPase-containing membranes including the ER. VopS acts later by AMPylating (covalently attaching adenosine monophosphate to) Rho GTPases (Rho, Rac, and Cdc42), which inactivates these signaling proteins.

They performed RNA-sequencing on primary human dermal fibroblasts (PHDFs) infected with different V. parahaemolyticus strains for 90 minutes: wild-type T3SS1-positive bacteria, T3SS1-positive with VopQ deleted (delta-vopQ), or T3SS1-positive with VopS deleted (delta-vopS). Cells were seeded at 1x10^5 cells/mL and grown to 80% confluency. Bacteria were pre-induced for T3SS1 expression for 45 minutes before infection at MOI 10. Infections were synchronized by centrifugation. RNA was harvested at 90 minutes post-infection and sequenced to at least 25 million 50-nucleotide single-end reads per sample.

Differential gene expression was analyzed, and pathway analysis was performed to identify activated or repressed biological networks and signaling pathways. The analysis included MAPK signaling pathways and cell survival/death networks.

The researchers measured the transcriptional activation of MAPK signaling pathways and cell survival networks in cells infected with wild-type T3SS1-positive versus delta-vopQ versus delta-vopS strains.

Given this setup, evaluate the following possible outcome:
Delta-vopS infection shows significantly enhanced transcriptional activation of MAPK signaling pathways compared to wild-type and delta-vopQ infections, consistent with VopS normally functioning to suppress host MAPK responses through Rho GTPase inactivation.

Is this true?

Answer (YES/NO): YES